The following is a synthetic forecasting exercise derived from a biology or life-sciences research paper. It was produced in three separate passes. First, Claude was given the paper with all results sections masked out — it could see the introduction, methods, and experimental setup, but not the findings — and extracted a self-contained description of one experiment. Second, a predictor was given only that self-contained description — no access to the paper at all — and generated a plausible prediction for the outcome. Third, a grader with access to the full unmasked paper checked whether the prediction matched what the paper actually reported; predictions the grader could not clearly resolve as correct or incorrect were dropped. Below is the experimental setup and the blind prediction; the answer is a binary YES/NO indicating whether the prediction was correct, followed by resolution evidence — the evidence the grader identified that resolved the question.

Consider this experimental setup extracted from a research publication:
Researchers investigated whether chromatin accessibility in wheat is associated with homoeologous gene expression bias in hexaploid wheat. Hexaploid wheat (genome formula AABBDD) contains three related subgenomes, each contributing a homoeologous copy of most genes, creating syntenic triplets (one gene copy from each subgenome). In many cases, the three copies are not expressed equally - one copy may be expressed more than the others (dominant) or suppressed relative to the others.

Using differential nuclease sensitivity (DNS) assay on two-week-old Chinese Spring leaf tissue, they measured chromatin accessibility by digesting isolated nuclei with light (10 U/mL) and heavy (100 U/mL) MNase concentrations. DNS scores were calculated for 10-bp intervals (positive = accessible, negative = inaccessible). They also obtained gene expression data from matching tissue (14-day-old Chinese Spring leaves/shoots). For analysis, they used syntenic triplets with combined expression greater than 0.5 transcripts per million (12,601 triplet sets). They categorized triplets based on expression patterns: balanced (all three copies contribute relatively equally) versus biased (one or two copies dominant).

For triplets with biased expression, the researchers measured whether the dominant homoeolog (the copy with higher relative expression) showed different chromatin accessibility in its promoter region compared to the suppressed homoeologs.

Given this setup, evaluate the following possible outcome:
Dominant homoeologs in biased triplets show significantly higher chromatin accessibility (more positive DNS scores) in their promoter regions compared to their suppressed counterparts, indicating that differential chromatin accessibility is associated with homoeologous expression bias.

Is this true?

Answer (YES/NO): YES